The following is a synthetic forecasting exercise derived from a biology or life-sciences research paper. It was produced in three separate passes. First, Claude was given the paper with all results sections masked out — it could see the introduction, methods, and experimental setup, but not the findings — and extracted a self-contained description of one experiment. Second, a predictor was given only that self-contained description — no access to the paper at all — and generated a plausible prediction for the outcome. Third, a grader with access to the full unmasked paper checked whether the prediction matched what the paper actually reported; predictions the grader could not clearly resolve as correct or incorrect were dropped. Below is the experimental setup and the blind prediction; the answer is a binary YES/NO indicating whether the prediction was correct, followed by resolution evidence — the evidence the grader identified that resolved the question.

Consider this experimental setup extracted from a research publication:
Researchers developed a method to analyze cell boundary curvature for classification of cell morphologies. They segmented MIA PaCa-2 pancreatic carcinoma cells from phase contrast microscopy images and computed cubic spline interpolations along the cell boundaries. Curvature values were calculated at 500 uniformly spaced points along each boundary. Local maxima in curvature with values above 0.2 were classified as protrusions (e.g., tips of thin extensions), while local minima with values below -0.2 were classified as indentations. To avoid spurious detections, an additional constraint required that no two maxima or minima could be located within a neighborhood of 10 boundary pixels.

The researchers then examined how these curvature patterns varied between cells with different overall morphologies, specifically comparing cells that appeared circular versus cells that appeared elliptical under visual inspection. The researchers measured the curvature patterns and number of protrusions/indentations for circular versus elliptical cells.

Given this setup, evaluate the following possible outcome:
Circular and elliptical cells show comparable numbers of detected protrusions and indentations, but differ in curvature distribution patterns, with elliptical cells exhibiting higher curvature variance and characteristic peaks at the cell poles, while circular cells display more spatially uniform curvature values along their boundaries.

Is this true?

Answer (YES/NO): NO